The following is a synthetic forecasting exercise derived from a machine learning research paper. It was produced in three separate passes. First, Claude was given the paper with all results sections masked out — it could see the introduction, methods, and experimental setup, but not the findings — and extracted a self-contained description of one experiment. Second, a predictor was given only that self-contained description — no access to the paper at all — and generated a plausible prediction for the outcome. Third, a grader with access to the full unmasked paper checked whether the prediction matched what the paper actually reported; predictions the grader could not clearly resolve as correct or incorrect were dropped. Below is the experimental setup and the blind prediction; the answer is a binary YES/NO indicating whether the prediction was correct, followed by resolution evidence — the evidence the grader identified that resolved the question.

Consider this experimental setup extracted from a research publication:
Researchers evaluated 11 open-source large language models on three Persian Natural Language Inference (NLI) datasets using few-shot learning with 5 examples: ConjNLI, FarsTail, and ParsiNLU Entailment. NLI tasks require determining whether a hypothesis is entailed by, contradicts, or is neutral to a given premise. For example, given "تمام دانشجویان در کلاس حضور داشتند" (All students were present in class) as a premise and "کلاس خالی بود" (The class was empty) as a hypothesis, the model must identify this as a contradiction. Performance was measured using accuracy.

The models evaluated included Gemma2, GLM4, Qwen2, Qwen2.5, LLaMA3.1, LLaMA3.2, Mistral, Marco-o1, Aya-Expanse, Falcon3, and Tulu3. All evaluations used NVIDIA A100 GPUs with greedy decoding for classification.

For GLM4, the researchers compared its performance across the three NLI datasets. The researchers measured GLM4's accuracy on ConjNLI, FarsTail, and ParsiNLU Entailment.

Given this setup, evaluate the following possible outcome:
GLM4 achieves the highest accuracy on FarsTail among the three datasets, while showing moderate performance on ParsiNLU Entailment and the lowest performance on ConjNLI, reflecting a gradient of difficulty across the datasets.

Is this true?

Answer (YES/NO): NO